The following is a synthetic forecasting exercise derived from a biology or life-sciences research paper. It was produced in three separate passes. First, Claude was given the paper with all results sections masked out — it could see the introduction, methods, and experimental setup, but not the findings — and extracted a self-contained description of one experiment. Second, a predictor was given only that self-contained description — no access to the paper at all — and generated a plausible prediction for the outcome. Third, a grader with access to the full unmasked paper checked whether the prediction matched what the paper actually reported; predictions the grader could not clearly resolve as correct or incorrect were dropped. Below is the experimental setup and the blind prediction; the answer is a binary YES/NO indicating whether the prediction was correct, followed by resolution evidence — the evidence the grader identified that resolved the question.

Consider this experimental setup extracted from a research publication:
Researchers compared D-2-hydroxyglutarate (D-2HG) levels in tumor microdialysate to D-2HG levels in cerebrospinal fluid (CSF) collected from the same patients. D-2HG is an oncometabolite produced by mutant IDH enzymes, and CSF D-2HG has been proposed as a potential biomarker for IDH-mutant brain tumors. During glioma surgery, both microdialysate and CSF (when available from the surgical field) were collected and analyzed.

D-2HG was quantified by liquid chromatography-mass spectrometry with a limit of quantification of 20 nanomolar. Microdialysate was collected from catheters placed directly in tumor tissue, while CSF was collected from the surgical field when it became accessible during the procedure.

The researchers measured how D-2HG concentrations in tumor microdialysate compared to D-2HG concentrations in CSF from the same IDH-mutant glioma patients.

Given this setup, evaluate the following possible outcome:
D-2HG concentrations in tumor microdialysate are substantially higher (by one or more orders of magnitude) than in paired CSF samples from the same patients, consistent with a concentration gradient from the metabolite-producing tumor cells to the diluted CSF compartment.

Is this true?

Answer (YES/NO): NO